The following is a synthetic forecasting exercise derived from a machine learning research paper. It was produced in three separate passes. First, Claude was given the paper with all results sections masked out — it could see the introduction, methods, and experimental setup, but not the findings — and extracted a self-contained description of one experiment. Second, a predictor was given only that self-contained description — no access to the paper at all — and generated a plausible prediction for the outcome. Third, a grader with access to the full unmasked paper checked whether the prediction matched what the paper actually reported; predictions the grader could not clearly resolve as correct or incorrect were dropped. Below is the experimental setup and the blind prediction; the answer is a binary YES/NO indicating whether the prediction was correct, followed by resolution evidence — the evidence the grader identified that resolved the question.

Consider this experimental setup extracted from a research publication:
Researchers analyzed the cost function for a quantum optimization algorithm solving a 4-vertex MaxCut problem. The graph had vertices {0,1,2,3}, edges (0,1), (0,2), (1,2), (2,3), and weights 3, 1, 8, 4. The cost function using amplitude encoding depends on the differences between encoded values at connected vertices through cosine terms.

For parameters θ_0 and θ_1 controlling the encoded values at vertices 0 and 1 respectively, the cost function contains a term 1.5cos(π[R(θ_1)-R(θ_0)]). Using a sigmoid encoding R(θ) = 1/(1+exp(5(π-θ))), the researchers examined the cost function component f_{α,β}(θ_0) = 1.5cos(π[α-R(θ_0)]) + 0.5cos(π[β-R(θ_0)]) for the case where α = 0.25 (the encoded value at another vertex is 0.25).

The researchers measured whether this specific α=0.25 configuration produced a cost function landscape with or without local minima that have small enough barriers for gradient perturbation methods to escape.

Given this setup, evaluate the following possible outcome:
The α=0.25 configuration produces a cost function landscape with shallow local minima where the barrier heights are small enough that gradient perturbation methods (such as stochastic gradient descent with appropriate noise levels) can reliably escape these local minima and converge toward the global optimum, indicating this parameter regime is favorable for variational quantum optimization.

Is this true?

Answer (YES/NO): YES